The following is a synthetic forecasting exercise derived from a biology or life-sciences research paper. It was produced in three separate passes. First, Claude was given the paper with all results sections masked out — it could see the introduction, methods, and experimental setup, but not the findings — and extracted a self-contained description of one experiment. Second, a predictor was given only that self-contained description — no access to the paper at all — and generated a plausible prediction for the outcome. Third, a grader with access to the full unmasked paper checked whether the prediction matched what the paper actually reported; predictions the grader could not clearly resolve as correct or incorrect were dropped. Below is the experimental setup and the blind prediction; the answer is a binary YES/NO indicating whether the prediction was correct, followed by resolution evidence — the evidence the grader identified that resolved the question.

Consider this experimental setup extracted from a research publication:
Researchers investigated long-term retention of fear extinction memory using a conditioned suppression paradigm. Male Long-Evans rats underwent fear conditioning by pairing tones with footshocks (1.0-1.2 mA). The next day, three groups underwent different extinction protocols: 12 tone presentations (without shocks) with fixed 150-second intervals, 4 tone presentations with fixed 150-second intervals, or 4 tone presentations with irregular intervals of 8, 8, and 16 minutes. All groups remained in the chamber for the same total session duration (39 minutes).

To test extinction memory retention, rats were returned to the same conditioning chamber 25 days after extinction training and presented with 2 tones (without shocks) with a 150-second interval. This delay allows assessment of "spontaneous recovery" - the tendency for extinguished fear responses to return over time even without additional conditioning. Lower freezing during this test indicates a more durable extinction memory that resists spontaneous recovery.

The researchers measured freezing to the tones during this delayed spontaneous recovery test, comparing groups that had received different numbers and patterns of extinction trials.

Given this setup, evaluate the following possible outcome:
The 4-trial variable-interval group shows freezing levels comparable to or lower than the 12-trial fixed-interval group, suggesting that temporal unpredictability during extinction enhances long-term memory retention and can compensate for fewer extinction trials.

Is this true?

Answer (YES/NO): NO